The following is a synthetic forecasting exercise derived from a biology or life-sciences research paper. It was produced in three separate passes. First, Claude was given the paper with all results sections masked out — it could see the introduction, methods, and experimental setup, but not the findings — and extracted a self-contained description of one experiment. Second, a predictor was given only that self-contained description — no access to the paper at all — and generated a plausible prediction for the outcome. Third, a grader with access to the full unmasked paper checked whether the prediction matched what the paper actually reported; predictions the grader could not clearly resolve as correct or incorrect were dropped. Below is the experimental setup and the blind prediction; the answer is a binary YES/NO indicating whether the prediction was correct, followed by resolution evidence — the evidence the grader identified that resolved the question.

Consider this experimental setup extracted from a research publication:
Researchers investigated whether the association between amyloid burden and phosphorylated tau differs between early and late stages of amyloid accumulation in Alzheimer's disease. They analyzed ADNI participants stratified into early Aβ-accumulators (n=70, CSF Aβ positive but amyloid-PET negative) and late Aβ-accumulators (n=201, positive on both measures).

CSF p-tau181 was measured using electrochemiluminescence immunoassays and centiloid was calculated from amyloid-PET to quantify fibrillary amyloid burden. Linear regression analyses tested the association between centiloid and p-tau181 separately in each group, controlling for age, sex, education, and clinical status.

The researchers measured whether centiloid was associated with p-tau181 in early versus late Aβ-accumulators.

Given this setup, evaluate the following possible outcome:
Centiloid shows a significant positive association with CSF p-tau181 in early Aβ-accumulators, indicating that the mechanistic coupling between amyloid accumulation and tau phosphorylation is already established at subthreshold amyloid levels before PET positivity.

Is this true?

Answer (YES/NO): YES